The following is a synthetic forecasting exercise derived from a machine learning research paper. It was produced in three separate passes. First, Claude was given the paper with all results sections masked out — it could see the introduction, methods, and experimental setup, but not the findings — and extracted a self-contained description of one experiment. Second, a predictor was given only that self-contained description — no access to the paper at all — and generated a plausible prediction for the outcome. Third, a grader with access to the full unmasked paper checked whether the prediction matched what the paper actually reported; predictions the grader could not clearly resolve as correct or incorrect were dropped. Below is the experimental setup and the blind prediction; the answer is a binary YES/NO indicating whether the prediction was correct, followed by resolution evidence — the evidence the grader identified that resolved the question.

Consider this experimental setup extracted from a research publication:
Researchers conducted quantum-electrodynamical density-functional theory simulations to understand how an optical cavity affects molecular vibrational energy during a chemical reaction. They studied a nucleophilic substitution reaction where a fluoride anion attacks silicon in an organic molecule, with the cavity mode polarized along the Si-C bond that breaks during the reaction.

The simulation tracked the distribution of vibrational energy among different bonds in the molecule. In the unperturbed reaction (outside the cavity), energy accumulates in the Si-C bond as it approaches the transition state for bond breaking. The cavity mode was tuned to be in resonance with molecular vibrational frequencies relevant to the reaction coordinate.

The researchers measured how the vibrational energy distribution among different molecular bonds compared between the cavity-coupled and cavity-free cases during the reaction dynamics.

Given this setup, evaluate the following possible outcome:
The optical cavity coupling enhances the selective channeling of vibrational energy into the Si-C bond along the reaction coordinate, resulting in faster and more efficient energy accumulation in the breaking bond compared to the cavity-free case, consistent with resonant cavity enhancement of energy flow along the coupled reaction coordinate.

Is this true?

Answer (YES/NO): NO